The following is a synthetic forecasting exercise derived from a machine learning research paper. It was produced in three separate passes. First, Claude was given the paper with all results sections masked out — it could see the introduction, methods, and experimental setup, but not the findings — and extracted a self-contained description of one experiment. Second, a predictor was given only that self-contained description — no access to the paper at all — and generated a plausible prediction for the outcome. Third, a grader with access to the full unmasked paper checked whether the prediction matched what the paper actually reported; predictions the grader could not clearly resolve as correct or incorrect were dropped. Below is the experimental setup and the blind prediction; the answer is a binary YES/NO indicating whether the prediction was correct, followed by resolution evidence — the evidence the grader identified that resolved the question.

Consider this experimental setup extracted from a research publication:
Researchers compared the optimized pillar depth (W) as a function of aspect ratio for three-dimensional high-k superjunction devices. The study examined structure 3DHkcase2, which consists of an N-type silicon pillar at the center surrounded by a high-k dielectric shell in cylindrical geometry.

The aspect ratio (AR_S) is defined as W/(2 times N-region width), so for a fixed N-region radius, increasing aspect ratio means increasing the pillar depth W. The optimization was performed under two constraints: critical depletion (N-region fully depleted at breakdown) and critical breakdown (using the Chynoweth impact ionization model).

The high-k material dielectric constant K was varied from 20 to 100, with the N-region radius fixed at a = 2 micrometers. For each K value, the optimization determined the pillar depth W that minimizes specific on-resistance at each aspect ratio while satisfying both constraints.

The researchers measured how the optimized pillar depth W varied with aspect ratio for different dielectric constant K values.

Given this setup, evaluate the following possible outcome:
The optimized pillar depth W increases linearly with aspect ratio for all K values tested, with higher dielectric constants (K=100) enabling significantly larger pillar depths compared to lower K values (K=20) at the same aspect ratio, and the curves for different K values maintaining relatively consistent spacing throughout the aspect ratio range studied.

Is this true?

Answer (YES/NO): NO